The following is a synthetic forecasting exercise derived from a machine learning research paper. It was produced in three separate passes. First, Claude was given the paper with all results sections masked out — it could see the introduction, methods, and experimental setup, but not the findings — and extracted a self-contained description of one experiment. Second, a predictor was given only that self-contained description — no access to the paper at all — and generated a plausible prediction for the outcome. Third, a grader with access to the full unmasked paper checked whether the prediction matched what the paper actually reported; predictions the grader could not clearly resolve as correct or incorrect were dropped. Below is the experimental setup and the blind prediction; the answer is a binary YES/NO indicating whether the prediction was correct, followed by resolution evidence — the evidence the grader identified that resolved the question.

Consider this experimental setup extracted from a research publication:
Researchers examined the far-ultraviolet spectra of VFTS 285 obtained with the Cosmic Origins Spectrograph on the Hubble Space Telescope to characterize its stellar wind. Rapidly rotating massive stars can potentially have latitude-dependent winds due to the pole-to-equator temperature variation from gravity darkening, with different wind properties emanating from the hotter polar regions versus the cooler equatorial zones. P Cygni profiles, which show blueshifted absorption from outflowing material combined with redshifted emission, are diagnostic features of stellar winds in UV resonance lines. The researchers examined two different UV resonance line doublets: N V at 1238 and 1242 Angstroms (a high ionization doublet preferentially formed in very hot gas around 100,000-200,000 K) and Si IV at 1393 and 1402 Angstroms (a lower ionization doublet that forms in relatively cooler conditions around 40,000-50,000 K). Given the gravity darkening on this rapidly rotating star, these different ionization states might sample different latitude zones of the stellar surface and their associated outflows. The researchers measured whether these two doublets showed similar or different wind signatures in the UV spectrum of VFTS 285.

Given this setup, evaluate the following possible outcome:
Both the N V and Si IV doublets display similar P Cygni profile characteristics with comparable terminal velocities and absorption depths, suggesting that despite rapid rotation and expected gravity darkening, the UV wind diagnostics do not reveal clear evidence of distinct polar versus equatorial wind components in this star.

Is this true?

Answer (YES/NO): NO